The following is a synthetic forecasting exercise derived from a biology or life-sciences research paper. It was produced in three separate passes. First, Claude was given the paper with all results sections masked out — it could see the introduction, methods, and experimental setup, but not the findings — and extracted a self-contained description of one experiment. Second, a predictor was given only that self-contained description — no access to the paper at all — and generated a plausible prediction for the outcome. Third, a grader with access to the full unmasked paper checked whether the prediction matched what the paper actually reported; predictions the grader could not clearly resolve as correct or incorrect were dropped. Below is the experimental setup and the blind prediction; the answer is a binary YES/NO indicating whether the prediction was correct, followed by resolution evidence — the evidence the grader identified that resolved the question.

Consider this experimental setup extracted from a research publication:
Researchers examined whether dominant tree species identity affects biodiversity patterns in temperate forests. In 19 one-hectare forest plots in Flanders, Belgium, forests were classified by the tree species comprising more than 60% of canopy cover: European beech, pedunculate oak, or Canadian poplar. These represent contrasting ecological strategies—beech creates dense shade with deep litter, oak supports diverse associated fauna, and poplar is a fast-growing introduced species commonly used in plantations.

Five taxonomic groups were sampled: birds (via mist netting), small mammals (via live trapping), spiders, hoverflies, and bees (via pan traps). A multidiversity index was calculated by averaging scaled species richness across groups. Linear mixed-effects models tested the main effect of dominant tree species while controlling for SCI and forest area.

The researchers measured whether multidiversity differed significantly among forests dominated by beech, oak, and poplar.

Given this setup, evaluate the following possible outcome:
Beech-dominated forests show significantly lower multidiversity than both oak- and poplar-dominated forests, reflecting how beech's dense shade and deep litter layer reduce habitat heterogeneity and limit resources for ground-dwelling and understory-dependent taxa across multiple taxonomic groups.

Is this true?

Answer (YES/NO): NO